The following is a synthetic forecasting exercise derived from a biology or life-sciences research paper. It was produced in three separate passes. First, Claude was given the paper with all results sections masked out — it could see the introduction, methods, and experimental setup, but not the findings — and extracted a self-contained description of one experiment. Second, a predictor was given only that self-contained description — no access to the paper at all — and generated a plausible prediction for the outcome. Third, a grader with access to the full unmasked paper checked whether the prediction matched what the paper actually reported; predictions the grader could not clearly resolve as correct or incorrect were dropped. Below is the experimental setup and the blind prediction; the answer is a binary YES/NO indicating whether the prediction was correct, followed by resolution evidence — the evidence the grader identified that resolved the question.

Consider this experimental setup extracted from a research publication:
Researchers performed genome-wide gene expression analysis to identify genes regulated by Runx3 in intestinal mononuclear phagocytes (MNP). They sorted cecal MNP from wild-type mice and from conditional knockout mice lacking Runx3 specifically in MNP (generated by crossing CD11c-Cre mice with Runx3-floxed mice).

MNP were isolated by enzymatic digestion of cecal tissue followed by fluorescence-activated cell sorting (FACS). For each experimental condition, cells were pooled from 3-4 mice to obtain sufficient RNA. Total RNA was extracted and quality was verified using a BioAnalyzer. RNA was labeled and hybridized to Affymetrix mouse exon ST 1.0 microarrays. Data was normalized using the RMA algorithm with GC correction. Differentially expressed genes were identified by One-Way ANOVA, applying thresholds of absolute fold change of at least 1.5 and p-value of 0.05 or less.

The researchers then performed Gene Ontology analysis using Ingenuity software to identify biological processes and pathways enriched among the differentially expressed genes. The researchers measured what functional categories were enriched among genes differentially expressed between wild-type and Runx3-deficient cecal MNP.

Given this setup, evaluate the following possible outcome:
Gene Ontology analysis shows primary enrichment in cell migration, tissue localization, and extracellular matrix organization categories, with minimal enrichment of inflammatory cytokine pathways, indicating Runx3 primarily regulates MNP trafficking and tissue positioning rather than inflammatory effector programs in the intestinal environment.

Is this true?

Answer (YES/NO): NO